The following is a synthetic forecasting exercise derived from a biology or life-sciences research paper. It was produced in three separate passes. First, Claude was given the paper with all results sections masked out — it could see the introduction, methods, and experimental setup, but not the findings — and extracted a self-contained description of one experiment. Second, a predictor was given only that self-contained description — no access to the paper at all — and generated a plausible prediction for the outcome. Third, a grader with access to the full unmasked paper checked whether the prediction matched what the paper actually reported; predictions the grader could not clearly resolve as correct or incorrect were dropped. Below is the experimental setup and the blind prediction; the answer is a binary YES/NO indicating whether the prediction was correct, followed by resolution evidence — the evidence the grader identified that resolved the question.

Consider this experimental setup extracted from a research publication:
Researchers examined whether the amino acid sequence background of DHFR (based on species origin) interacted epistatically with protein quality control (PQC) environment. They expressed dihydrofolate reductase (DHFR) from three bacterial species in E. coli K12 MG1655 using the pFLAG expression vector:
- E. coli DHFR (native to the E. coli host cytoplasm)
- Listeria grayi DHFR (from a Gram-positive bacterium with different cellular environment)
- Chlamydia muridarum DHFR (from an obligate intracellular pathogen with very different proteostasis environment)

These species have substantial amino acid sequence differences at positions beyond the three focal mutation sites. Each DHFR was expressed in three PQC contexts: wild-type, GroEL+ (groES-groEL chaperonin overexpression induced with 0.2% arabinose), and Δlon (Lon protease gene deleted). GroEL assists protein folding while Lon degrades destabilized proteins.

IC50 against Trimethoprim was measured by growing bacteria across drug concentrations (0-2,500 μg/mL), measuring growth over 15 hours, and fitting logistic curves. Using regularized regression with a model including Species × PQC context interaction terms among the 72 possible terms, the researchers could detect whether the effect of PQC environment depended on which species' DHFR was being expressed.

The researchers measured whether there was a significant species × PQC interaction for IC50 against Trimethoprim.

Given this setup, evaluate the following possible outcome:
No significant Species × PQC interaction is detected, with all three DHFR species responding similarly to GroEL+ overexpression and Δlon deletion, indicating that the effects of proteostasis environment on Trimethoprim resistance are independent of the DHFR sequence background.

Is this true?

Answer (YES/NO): NO